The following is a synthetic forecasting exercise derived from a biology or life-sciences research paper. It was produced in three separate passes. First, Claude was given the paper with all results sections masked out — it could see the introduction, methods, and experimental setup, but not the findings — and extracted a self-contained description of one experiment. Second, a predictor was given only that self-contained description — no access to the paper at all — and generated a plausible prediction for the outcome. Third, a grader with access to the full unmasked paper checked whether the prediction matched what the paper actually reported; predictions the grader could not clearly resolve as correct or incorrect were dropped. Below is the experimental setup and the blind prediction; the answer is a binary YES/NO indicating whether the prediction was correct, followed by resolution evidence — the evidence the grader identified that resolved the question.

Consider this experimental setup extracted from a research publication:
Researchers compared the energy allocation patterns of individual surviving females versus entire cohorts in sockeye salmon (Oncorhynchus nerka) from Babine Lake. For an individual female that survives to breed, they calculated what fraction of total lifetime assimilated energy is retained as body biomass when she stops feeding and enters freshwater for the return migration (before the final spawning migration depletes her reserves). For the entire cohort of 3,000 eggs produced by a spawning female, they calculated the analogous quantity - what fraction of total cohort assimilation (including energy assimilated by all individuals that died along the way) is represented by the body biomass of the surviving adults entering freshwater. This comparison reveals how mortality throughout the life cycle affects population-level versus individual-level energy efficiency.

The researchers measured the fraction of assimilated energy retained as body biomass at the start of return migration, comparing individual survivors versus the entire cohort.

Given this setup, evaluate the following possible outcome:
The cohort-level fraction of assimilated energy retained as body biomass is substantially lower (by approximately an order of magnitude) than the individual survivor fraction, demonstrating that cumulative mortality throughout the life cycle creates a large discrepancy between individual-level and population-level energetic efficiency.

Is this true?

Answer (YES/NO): NO